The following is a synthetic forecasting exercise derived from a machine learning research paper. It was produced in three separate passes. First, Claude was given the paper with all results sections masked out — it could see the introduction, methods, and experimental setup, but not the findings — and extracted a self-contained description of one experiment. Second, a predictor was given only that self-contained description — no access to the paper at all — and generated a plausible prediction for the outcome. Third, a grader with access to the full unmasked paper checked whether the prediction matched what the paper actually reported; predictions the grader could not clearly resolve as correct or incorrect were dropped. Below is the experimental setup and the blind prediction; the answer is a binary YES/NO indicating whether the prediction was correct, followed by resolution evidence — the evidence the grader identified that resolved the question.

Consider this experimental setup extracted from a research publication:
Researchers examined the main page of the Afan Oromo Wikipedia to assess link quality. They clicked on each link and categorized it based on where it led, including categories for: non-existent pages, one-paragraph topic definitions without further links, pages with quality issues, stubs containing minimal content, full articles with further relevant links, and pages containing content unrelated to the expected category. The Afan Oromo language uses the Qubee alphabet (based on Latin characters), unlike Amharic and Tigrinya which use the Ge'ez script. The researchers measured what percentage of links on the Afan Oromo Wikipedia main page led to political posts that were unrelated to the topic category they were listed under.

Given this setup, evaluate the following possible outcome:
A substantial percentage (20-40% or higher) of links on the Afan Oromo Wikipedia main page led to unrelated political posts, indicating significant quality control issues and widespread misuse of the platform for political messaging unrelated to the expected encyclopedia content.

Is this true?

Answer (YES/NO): NO